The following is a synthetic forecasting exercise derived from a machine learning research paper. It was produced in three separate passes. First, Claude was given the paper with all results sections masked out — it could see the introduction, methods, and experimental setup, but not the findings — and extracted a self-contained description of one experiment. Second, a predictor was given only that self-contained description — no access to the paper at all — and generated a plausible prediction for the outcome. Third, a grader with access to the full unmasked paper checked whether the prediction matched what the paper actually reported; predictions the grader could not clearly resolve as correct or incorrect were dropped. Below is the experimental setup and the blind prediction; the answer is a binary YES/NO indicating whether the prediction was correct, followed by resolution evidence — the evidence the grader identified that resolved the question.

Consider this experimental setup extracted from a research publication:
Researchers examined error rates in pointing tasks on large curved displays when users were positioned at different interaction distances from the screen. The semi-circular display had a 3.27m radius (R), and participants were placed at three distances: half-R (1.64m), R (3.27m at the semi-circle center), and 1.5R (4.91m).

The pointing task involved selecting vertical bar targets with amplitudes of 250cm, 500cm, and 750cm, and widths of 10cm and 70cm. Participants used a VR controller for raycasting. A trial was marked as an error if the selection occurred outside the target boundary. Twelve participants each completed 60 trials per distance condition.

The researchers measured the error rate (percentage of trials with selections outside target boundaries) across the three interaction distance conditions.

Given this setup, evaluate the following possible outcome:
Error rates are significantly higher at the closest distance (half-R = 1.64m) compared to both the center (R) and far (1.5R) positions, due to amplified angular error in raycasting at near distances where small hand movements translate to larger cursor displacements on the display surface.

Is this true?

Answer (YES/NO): NO